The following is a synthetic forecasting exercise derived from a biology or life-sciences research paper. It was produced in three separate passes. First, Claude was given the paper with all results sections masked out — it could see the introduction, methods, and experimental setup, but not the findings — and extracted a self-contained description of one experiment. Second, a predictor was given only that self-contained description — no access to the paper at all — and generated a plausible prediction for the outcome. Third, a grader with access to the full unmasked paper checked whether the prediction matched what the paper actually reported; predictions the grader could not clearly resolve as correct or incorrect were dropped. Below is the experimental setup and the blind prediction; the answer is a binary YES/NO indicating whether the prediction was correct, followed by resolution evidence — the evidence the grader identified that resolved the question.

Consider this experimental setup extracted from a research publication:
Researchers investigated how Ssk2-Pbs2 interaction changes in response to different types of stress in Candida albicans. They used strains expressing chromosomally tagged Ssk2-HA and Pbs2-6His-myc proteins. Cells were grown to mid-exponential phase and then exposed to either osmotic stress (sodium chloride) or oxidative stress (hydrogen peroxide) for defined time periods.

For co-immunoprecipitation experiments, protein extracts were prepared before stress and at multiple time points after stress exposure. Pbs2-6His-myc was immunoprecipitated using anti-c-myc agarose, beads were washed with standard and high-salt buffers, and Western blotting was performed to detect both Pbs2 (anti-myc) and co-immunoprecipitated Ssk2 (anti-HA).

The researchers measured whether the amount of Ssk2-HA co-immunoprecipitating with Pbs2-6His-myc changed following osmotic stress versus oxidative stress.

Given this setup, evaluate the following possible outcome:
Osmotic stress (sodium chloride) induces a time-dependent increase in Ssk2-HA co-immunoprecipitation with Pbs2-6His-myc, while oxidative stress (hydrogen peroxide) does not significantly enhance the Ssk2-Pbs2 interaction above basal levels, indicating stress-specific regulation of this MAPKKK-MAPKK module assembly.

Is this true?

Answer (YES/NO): NO